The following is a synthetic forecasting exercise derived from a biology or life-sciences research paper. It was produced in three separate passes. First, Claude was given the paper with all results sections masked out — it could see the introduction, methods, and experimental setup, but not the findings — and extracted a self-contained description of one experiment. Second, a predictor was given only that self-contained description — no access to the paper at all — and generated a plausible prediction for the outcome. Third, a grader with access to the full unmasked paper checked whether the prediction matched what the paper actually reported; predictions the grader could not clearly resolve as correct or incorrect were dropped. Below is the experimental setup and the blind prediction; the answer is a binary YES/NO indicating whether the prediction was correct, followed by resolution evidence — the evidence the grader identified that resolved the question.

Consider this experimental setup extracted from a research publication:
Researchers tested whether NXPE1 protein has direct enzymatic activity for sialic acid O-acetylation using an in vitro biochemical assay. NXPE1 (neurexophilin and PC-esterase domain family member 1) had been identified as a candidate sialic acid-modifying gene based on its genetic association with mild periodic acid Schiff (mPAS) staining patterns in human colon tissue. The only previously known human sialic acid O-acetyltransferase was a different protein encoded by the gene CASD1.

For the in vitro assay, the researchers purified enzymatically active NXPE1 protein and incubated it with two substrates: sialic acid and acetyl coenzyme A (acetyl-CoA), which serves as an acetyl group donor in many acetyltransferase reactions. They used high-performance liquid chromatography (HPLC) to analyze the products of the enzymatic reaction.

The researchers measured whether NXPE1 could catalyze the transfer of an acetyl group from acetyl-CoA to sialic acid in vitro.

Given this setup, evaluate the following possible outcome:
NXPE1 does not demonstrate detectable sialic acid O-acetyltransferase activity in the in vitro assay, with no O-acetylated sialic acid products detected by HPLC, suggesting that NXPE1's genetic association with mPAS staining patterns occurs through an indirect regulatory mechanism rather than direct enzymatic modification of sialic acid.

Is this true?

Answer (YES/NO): NO